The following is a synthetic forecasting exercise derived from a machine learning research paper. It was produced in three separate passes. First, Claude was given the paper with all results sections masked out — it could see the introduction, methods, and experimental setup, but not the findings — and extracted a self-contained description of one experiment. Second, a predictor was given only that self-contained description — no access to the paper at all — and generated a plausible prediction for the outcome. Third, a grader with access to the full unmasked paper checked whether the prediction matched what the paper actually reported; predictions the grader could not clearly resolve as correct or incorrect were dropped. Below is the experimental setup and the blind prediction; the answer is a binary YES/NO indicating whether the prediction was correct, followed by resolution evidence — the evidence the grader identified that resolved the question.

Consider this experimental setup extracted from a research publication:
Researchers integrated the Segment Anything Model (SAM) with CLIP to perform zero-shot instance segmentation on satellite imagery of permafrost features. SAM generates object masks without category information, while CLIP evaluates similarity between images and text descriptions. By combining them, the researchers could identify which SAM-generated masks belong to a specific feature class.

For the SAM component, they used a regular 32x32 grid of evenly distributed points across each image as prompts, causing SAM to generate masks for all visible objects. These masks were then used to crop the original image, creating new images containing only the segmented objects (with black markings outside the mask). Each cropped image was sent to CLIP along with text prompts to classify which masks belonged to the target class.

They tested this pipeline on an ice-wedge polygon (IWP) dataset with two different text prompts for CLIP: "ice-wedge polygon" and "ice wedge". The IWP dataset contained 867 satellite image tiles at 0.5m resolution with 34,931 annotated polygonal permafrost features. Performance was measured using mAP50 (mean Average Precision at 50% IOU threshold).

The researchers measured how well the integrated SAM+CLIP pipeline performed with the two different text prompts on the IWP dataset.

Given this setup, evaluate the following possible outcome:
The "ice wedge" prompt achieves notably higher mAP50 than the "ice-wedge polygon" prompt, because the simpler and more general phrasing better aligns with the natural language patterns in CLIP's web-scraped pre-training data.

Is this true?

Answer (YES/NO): NO